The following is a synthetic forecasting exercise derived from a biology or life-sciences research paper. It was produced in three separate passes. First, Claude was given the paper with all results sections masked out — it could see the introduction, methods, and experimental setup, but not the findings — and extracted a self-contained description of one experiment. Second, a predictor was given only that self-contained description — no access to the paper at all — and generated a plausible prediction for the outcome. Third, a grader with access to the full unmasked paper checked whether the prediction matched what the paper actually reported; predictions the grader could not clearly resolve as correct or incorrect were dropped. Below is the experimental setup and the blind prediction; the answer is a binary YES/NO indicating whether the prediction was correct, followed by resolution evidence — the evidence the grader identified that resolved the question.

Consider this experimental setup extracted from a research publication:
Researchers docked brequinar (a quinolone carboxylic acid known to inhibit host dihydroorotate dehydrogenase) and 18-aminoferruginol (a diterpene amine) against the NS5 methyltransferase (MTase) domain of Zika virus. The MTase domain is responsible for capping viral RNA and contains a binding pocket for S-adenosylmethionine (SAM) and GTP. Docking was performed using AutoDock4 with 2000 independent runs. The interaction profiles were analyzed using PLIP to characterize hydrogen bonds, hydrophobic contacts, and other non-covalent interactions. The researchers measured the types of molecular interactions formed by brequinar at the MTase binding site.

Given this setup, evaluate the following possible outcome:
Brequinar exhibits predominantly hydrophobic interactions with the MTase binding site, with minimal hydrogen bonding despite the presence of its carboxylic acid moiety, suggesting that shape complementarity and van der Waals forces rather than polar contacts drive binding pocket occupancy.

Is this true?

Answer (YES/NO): NO